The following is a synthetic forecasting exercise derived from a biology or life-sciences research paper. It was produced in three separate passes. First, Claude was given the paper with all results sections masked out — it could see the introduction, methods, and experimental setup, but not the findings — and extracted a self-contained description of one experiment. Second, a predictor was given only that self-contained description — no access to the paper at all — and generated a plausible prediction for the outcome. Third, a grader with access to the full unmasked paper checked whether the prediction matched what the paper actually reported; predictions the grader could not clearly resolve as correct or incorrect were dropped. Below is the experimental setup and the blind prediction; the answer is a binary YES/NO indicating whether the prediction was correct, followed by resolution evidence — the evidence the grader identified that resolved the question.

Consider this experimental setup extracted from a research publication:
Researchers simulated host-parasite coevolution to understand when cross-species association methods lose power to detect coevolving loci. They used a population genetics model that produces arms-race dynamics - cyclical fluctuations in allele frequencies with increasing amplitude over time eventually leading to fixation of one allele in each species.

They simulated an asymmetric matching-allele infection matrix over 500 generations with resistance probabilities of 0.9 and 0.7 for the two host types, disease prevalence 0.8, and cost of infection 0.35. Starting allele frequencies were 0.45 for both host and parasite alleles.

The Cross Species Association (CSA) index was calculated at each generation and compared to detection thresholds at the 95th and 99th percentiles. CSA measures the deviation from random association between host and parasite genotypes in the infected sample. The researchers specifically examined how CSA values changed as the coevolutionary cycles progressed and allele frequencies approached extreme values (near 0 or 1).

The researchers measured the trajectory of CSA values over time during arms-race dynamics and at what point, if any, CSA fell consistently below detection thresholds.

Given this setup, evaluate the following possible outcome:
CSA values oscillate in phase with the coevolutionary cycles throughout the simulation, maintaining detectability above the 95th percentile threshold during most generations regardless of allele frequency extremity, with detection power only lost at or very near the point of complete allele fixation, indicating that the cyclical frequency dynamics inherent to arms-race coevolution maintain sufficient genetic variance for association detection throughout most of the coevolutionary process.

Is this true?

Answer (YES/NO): NO